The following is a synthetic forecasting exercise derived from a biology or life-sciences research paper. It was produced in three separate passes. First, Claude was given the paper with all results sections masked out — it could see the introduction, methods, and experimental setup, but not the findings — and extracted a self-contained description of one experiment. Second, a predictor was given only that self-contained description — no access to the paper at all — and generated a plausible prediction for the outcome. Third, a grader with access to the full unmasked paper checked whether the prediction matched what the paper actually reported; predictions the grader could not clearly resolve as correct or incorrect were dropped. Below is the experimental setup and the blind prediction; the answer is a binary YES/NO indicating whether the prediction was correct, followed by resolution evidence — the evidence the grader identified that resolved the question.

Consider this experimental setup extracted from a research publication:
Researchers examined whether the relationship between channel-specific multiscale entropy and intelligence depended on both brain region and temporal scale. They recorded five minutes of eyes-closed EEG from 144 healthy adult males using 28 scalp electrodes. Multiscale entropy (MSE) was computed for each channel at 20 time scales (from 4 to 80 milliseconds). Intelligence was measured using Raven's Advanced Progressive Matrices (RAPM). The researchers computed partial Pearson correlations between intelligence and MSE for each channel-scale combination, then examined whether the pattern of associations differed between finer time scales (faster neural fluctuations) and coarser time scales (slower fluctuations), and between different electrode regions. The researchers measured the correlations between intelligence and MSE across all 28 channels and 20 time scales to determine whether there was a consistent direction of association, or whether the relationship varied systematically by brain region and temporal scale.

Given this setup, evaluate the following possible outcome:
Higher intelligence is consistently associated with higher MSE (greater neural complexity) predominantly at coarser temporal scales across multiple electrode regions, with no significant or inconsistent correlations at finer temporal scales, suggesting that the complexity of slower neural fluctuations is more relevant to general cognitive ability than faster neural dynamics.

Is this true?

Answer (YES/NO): NO